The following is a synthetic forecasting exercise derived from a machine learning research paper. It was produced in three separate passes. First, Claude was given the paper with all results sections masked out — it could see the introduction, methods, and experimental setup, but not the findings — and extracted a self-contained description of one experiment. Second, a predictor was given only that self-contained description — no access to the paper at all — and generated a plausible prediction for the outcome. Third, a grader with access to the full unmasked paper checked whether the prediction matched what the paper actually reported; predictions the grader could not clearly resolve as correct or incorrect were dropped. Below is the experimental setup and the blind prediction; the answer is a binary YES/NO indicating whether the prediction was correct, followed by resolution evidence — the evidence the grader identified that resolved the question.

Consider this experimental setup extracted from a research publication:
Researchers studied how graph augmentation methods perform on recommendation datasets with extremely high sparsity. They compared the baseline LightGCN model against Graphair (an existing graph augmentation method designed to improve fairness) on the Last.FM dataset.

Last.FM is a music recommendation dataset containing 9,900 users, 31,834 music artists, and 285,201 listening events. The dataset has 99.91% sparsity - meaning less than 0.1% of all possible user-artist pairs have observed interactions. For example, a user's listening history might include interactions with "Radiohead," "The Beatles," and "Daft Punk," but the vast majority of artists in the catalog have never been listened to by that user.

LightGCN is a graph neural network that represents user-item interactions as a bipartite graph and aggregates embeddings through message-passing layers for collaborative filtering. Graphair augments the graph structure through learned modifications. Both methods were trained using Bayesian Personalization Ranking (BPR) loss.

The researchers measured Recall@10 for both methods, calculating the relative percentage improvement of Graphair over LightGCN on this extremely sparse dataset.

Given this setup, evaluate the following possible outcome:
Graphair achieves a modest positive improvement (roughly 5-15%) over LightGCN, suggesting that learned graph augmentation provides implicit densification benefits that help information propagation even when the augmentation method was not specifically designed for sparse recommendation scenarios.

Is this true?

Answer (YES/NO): NO